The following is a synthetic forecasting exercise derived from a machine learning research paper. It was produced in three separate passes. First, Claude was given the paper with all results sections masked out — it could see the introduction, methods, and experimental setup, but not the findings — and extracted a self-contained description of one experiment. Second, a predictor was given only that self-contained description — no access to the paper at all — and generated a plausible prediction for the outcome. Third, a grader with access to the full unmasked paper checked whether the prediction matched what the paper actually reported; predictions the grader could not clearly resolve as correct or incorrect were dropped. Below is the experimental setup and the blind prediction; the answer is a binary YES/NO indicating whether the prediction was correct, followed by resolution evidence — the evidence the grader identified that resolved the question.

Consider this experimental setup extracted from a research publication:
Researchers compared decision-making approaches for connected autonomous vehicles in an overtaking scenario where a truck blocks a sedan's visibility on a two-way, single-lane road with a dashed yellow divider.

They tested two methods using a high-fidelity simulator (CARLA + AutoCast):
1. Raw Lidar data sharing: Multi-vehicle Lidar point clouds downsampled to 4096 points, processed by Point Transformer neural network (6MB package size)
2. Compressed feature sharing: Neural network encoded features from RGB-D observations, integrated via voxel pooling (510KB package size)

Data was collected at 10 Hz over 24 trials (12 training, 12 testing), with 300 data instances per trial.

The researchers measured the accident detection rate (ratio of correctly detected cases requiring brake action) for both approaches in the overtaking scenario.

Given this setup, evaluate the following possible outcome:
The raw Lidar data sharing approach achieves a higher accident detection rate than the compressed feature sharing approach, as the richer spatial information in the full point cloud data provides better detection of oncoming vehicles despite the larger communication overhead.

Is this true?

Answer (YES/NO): YES